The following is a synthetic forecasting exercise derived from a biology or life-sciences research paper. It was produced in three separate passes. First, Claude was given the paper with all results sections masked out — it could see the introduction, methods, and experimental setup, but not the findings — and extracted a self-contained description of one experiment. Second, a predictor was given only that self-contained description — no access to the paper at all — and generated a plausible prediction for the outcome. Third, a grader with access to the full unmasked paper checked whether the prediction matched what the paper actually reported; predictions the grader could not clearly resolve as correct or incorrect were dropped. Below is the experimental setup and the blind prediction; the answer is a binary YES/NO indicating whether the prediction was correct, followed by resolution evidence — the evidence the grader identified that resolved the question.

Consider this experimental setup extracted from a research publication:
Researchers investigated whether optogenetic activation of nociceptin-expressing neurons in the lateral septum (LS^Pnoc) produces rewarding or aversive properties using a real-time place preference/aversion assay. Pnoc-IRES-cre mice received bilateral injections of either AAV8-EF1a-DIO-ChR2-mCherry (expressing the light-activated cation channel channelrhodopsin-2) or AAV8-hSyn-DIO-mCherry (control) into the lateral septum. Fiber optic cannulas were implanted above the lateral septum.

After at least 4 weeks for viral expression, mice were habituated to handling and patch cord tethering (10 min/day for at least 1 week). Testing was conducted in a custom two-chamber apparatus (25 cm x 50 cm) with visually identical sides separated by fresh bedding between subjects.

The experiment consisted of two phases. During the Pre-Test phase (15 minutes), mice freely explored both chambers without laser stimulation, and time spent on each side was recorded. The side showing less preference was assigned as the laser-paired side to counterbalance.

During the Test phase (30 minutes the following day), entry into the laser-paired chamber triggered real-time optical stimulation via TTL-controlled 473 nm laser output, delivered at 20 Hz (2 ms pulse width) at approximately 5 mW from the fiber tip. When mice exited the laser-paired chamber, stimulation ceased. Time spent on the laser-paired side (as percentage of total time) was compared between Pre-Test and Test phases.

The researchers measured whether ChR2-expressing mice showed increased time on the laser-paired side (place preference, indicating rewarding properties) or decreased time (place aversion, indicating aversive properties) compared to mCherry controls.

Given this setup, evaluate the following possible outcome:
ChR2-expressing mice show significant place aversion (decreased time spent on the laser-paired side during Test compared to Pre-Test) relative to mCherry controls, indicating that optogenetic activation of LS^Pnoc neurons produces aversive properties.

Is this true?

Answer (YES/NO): YES